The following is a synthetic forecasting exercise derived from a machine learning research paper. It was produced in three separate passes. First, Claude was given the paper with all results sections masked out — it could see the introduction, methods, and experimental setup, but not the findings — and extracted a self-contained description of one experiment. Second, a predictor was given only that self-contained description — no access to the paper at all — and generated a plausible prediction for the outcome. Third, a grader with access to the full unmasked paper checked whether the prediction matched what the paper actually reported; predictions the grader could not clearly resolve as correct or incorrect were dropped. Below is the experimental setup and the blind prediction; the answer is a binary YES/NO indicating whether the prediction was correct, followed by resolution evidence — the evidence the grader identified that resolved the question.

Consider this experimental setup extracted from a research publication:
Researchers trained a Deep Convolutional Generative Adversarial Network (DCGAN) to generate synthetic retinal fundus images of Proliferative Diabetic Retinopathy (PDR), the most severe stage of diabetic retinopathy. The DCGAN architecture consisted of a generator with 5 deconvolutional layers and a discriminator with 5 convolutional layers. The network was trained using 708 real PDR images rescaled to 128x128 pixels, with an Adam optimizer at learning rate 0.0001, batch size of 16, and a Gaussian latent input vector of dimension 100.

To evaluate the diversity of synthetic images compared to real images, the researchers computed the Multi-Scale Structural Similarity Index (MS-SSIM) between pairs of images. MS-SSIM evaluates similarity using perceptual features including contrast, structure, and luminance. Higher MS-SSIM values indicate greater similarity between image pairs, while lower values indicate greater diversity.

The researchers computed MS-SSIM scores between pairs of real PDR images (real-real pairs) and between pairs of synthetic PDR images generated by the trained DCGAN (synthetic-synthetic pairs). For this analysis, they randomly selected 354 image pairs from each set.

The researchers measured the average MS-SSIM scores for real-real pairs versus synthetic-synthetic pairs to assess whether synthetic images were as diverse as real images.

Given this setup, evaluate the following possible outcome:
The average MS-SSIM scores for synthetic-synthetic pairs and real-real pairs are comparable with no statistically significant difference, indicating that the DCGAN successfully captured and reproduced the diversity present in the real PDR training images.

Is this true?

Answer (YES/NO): NO